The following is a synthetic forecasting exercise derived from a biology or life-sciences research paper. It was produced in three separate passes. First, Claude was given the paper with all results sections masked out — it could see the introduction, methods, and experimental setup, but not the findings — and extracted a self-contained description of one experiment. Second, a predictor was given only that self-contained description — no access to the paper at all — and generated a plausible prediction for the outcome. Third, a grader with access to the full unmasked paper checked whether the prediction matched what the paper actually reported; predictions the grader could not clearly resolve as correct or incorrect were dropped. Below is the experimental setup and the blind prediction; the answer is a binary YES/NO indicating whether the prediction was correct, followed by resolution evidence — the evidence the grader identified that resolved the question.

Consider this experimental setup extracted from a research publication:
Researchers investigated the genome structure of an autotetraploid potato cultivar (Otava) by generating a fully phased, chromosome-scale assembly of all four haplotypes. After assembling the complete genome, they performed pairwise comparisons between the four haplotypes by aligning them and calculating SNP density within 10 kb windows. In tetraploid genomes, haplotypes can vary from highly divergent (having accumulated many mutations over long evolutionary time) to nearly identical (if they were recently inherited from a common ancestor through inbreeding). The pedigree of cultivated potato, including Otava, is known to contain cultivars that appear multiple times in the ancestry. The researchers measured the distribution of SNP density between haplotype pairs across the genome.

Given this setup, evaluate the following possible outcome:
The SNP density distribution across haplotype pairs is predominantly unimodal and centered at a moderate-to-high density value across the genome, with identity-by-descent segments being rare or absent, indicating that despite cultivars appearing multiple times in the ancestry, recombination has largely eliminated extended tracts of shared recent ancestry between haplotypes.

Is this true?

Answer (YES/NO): NO